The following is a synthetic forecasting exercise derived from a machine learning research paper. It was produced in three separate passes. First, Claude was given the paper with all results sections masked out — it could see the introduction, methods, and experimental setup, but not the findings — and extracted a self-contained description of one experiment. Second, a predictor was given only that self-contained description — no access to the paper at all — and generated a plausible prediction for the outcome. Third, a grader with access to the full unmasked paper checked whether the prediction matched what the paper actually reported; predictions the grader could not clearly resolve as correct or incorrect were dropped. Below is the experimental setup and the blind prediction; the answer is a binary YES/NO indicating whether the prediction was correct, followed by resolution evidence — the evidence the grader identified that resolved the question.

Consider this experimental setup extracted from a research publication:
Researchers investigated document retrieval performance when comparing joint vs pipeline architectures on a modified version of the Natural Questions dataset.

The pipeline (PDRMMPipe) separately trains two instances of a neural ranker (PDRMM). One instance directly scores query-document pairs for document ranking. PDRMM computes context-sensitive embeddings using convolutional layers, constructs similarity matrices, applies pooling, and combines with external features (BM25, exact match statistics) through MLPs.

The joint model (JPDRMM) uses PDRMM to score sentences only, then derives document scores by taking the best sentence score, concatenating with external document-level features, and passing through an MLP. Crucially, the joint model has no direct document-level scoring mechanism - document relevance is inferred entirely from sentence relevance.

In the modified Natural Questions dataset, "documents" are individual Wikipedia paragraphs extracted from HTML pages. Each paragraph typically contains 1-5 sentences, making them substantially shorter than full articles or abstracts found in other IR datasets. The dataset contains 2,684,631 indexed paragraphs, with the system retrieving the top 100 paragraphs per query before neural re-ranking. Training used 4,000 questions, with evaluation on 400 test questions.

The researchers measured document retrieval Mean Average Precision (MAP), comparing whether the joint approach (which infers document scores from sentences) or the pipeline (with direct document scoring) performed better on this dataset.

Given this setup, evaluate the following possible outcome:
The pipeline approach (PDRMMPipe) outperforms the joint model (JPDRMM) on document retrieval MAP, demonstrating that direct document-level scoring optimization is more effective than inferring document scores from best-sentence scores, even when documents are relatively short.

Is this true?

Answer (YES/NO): YES